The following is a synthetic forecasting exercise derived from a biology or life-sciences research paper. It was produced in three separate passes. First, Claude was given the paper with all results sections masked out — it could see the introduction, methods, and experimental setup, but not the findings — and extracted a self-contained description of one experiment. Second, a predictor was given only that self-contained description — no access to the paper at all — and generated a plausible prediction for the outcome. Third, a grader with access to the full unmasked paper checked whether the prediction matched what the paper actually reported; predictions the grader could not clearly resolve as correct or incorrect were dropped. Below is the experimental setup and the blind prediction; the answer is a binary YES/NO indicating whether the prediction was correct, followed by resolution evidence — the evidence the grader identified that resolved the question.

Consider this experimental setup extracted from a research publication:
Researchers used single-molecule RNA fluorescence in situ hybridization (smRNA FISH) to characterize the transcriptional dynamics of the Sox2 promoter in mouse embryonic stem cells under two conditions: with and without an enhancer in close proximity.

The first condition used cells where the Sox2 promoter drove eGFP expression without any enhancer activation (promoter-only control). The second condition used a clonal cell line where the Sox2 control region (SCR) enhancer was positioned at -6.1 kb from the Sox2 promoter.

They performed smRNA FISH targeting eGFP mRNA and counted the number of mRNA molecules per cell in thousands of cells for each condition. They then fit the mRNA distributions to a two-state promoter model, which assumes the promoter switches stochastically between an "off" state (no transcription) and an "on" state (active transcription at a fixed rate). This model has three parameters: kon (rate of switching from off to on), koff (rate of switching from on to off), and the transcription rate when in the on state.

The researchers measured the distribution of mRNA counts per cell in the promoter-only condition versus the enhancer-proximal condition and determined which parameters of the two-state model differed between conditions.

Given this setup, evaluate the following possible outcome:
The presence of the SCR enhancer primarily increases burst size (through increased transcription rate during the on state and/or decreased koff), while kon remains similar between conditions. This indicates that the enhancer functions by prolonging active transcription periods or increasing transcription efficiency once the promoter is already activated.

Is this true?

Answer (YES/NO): NO